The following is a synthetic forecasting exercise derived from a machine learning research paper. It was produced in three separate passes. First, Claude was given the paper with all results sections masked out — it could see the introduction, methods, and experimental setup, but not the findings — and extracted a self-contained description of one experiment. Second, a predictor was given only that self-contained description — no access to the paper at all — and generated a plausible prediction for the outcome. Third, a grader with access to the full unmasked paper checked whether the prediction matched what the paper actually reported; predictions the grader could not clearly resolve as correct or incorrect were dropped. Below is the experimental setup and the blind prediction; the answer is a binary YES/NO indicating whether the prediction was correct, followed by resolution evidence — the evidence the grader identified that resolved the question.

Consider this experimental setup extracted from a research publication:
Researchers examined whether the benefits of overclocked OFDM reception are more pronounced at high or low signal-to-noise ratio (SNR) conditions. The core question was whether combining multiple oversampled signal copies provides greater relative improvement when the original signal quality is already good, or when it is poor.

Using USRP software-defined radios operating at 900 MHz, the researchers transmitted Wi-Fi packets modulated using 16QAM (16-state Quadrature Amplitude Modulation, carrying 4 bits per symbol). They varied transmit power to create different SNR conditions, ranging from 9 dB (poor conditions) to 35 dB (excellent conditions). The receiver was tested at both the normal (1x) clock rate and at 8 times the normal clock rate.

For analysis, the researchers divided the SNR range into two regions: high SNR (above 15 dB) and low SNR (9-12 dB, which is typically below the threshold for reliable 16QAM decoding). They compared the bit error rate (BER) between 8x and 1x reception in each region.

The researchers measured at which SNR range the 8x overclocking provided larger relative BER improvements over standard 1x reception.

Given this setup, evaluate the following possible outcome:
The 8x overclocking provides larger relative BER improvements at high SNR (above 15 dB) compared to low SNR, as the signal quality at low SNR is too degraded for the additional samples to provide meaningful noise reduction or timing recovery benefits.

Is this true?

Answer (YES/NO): NO